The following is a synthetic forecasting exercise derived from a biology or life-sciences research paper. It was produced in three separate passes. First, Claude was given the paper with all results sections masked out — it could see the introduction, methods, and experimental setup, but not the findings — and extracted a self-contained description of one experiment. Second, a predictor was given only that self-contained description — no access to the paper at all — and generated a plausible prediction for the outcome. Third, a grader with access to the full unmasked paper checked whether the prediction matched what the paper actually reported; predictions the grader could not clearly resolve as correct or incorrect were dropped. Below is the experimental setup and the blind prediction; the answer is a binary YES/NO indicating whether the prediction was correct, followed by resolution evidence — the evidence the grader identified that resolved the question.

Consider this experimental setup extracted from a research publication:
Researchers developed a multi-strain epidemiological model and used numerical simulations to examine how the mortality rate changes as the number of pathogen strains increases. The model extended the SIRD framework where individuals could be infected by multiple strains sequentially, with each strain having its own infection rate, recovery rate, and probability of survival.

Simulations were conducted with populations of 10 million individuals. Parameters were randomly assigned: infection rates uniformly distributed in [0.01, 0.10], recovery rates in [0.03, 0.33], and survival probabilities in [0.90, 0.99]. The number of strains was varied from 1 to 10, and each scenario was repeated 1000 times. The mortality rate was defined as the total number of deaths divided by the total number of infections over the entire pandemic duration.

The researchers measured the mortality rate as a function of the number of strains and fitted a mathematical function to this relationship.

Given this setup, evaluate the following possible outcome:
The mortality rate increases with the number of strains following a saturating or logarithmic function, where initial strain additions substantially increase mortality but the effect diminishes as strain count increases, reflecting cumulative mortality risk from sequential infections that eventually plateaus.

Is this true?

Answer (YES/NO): YES